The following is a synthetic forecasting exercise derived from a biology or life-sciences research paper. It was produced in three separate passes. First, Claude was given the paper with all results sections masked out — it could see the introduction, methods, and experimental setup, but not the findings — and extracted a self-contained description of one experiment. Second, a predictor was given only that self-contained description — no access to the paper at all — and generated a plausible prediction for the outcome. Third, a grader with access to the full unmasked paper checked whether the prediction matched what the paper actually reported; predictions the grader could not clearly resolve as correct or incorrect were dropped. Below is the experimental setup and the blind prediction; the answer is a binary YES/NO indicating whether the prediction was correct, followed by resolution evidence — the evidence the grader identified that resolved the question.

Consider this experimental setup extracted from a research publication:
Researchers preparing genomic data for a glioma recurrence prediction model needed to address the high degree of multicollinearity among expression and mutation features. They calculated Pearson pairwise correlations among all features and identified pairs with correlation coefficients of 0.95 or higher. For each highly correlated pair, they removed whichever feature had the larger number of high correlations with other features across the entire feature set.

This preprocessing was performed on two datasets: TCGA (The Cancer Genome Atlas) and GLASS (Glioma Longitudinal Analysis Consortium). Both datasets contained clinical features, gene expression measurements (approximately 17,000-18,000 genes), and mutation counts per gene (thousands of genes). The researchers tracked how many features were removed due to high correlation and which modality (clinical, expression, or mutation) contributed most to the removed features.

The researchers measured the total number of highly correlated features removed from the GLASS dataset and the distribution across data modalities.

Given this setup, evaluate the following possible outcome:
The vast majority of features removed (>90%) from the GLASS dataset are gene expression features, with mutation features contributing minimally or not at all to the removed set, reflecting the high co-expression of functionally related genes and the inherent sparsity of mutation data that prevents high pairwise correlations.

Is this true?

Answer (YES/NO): NO